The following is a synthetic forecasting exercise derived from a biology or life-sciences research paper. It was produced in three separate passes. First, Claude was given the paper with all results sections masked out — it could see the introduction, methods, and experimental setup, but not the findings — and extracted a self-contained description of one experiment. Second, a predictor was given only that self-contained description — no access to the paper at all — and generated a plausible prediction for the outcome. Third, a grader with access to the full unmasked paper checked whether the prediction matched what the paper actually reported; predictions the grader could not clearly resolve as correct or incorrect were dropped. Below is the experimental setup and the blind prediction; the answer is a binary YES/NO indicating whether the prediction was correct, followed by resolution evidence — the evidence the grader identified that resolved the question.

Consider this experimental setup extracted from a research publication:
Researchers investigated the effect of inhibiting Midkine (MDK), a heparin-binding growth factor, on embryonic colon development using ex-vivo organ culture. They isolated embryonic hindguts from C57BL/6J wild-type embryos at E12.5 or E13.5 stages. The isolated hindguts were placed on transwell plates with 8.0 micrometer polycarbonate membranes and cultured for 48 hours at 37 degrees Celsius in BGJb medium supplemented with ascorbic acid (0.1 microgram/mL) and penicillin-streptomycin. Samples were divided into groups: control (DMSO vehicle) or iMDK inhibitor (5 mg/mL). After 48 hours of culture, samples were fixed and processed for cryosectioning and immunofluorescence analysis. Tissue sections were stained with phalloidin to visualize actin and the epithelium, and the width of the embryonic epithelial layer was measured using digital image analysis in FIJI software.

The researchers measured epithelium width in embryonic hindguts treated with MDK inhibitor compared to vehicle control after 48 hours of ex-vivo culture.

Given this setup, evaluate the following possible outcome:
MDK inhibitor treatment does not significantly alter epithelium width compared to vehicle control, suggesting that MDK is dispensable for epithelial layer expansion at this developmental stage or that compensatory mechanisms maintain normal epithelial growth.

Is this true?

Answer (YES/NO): NO